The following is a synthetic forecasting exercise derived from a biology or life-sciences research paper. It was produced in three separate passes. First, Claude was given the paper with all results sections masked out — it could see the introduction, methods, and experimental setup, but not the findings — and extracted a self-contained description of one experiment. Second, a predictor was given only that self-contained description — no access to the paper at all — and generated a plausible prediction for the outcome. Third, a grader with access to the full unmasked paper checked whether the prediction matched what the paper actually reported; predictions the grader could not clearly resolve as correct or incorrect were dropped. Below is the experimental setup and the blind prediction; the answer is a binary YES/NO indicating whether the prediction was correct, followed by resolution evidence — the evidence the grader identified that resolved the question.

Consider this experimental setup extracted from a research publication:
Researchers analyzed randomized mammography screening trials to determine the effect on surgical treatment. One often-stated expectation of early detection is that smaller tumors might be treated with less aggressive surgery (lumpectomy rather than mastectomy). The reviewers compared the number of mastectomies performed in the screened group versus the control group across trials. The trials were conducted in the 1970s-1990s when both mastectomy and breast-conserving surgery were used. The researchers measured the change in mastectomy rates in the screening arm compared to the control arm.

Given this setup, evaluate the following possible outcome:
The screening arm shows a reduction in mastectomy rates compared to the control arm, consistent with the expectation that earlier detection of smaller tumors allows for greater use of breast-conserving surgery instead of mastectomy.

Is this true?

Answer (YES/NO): NO